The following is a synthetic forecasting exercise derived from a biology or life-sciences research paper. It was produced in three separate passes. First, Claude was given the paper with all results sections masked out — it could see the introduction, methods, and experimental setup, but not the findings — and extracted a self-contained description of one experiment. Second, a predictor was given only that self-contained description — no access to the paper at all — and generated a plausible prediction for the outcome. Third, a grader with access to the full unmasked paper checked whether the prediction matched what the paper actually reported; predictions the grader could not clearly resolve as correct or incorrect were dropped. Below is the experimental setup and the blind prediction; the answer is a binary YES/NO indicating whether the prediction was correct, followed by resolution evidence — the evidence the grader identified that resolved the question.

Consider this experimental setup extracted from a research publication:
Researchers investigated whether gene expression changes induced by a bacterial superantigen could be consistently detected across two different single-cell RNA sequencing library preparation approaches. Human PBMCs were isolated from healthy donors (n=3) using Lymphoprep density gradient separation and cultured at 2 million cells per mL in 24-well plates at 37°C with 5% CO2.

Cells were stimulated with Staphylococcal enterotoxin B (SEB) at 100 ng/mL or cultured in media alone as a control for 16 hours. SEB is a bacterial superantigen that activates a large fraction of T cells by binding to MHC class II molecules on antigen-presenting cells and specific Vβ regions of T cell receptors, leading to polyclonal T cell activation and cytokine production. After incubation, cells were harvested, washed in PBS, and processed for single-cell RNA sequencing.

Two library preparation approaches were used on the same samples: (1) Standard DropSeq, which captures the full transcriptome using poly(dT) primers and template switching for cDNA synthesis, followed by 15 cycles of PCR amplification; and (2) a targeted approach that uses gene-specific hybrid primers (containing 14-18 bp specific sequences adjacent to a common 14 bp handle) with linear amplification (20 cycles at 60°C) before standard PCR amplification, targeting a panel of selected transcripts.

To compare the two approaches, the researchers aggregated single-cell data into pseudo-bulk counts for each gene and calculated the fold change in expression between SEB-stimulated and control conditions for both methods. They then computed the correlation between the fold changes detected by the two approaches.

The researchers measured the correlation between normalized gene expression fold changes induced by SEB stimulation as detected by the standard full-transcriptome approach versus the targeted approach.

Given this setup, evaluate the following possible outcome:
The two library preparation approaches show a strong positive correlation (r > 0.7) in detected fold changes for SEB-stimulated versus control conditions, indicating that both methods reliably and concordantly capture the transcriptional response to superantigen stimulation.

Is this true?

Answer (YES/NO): NO